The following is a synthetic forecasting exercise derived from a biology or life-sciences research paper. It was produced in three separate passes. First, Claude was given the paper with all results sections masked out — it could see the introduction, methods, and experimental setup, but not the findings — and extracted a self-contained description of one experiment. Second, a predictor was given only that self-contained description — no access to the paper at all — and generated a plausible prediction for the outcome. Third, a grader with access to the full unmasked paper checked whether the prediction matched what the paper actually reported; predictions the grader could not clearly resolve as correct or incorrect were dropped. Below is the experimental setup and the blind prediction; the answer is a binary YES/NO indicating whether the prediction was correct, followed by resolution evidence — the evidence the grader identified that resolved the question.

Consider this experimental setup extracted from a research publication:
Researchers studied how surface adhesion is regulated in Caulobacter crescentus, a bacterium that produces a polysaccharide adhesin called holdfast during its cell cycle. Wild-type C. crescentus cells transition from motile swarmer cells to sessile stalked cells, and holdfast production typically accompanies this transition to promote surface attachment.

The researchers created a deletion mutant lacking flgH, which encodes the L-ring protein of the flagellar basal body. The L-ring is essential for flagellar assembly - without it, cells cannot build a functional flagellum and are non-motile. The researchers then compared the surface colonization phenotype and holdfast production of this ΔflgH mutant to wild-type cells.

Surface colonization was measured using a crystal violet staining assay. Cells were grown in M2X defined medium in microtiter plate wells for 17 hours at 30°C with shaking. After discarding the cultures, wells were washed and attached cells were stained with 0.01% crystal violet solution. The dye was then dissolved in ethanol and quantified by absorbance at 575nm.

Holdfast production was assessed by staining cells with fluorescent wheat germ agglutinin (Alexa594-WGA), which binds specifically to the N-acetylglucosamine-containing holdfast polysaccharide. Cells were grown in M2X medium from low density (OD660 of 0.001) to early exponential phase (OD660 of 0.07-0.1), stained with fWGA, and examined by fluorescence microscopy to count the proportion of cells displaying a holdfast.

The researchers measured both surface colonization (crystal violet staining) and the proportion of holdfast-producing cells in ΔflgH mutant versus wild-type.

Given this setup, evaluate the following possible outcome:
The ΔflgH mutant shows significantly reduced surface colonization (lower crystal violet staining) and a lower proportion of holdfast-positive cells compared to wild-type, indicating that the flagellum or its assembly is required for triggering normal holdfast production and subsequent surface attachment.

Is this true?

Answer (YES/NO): NO